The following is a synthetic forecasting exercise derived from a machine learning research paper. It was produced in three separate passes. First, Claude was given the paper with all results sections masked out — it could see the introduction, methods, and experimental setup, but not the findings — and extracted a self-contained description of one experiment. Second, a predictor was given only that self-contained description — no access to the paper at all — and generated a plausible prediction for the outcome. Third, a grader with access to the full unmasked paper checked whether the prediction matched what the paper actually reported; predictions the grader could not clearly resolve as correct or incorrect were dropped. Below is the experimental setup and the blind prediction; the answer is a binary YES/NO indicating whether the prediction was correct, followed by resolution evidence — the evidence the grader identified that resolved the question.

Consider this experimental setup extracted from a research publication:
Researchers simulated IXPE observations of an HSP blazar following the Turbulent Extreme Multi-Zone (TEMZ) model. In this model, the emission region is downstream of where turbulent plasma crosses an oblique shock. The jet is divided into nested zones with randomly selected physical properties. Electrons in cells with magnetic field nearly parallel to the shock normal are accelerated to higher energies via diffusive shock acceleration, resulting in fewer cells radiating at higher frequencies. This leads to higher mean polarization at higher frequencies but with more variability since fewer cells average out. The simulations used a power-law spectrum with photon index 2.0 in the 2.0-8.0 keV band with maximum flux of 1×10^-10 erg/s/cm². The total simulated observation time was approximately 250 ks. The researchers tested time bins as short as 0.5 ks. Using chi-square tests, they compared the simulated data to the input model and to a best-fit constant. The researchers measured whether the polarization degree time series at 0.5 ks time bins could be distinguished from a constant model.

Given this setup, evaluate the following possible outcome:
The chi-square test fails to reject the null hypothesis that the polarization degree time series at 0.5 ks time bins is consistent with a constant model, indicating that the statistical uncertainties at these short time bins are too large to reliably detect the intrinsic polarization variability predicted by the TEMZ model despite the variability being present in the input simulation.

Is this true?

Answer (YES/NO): NO